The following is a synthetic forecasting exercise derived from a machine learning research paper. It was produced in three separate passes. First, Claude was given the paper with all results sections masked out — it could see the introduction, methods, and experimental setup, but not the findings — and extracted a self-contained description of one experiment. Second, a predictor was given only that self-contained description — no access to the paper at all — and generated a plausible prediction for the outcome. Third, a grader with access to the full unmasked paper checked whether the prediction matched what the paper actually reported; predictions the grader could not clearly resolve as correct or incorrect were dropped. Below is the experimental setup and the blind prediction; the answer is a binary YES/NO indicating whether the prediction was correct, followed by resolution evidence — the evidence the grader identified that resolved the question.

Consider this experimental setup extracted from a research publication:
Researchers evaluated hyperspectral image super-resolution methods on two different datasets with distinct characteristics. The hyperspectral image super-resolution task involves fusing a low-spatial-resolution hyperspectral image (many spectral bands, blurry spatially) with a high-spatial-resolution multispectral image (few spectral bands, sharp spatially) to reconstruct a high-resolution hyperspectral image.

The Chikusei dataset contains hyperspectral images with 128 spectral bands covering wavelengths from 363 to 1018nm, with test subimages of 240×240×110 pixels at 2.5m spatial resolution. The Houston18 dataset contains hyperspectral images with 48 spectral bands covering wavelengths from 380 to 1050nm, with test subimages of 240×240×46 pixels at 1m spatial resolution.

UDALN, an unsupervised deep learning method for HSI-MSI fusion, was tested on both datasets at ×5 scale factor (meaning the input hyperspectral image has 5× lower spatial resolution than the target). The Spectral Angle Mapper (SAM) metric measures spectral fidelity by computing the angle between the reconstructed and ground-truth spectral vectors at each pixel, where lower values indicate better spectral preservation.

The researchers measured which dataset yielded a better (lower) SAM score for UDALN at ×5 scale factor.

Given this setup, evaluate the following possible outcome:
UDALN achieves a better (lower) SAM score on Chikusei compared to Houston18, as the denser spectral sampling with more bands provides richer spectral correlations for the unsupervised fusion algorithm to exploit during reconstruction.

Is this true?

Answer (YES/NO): YES